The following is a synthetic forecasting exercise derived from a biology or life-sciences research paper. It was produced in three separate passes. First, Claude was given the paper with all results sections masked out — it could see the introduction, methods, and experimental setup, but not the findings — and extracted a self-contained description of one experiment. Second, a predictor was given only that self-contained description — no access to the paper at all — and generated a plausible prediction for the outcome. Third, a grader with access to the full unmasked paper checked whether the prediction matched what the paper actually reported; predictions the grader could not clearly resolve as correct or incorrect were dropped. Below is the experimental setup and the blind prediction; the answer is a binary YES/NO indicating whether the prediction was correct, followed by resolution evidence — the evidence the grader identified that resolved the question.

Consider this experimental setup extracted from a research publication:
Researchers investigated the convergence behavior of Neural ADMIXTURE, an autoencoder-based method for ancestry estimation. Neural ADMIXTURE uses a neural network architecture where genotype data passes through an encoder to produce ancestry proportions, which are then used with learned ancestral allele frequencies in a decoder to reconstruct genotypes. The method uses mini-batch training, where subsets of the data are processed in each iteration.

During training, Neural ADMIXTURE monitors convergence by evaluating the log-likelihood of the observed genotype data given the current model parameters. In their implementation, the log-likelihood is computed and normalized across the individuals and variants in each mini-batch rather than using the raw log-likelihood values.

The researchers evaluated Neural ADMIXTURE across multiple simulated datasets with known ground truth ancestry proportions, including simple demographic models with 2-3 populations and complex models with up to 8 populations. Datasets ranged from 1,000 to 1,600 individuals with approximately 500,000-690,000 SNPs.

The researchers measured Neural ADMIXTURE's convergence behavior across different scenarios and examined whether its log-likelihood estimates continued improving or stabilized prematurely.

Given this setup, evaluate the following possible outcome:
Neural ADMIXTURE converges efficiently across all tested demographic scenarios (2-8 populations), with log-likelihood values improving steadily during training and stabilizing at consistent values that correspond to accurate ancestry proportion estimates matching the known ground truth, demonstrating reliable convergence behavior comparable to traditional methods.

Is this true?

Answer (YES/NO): NO